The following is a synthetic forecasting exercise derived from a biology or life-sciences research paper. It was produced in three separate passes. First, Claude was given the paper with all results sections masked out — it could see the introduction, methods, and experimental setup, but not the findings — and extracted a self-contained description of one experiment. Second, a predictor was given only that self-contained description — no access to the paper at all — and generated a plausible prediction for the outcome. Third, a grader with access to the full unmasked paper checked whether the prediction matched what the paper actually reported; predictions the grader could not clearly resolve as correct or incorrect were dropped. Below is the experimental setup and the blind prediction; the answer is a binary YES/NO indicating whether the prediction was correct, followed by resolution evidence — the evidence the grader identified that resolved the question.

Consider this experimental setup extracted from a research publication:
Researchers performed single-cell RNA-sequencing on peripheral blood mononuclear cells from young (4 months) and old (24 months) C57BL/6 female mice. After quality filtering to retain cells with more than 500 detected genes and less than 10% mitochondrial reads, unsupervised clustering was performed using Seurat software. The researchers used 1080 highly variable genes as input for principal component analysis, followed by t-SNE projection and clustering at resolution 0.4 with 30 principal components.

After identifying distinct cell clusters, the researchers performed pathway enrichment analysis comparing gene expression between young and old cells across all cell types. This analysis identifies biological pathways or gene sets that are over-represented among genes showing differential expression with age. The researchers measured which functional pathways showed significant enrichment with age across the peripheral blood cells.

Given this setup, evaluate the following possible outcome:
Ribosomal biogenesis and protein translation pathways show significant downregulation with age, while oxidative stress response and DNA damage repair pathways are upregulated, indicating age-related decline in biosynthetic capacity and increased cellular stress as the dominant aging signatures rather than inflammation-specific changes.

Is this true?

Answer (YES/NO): NO